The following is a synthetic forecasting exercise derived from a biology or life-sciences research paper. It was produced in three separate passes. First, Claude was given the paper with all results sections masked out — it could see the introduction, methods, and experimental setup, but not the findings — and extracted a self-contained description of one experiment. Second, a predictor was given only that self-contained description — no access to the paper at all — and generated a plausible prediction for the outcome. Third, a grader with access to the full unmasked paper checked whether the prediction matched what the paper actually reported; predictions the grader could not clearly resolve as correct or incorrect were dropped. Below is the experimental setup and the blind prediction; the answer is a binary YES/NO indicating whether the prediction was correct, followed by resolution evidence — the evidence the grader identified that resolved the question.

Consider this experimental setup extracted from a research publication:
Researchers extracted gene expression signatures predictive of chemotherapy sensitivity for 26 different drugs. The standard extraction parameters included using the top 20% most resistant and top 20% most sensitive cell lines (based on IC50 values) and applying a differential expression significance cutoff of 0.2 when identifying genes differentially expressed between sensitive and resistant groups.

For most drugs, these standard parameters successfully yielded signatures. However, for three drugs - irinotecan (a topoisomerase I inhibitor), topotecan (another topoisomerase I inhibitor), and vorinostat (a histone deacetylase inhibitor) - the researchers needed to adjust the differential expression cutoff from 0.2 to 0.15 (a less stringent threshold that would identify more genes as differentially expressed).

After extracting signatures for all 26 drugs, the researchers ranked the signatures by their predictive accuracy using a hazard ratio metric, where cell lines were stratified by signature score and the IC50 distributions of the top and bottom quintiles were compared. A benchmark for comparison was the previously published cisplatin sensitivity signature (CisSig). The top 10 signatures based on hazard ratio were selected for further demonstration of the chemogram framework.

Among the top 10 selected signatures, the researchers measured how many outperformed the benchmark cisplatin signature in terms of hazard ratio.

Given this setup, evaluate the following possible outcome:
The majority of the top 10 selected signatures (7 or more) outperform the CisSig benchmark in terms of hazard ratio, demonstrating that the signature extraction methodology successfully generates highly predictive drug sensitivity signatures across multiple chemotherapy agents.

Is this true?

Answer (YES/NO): YES